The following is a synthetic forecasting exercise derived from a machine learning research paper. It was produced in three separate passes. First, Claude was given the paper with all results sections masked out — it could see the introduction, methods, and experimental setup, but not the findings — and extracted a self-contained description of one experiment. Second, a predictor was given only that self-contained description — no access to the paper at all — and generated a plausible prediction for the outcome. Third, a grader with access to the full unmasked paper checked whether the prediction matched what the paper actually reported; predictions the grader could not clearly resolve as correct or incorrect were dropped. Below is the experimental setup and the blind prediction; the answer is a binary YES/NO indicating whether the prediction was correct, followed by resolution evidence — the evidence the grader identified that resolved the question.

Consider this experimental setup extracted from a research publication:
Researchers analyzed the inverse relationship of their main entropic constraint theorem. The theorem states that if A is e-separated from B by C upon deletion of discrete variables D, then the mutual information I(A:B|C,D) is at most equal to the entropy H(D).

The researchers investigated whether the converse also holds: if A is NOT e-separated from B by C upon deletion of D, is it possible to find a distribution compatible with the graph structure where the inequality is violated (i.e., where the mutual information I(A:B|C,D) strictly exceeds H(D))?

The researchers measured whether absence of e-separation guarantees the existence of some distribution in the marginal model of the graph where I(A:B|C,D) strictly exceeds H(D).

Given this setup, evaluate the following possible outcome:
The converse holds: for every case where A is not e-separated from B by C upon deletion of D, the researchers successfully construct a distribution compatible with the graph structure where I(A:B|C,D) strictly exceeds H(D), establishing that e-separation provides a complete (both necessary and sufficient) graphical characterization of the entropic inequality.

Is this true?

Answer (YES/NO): YES